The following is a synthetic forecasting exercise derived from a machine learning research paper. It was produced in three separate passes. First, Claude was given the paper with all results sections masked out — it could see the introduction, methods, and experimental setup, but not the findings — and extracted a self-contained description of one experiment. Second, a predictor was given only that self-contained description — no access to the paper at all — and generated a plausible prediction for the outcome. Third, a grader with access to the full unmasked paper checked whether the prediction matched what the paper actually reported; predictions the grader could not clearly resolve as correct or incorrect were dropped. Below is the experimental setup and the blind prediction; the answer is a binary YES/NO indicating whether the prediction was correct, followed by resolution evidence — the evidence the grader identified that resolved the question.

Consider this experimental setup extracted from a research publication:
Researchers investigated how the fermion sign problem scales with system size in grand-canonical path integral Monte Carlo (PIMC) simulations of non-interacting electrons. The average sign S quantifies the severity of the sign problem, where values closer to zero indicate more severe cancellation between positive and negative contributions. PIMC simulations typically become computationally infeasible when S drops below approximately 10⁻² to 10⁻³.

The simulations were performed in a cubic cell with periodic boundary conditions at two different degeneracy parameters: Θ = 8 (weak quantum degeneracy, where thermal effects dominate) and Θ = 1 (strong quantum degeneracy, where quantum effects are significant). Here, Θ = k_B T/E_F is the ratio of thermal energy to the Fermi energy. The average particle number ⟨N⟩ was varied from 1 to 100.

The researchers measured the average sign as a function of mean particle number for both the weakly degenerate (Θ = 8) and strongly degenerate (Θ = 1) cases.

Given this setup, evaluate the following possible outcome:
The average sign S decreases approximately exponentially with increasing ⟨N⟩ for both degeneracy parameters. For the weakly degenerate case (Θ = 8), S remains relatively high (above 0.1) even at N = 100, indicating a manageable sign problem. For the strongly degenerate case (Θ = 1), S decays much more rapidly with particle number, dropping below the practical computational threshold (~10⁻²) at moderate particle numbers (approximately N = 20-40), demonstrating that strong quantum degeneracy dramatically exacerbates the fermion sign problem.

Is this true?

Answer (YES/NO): NO